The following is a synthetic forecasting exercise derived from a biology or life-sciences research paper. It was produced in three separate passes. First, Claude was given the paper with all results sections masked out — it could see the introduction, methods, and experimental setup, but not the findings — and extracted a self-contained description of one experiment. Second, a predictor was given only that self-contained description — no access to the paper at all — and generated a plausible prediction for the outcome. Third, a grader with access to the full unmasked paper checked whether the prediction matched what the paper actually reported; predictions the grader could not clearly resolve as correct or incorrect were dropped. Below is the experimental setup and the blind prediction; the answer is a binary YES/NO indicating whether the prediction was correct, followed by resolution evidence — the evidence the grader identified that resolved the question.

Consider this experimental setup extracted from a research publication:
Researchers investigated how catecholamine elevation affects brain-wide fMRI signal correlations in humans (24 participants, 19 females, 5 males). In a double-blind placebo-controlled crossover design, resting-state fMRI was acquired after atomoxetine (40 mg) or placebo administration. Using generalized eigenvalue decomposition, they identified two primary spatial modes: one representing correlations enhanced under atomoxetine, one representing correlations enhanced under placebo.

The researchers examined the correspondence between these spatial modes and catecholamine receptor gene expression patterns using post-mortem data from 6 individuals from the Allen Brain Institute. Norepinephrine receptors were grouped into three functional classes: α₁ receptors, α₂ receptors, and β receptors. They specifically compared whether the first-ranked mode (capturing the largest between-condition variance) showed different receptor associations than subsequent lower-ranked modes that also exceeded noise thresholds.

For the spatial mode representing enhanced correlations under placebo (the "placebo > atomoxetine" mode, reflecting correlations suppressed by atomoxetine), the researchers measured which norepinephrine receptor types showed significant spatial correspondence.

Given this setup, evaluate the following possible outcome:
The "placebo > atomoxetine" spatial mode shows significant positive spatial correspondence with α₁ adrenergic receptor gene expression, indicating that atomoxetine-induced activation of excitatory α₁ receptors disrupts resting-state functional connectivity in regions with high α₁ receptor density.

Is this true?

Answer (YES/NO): YES